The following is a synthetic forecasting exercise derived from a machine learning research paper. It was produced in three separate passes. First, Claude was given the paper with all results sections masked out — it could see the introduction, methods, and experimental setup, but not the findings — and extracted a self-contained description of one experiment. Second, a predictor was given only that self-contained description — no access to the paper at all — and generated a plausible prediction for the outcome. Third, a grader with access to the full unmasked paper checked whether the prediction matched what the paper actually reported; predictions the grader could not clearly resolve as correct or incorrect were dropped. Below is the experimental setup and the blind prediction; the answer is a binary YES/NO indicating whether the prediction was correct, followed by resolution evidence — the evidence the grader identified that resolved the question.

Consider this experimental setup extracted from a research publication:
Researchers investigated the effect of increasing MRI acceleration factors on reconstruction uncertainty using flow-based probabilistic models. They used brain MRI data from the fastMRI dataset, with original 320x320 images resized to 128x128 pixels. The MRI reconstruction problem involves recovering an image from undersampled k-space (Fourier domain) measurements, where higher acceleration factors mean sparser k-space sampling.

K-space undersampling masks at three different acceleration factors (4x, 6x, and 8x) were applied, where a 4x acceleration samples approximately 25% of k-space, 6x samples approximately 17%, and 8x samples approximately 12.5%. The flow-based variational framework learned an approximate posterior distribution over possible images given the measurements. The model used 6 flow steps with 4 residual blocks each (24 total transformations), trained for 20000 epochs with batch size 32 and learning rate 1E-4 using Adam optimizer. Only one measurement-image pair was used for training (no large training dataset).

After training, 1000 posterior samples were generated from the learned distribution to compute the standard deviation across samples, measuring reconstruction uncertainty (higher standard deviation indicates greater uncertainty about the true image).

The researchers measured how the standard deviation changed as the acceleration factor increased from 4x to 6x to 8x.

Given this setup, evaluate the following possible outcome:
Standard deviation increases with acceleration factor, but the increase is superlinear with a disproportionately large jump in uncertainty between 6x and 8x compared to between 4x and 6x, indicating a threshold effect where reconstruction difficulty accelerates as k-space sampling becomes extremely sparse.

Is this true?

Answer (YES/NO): NO